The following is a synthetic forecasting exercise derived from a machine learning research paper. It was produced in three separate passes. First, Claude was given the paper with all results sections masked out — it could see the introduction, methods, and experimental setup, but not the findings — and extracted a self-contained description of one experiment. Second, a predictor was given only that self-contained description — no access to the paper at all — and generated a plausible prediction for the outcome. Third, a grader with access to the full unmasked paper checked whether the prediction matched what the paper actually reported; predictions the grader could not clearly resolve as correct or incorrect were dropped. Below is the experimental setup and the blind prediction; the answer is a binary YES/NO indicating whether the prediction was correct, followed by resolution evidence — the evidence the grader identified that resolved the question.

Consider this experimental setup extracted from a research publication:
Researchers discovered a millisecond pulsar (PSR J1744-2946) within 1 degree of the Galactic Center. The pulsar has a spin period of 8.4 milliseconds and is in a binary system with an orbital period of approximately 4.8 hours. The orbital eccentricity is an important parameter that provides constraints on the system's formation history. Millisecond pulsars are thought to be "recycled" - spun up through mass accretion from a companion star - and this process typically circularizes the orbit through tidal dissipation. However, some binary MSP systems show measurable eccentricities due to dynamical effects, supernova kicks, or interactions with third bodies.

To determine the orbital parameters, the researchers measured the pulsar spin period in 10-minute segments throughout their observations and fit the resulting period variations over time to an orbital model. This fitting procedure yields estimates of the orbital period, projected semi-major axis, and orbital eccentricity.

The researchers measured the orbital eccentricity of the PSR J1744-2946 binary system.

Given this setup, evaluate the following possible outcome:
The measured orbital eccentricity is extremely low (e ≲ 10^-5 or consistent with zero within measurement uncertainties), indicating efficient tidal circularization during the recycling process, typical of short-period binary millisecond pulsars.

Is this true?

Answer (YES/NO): NO